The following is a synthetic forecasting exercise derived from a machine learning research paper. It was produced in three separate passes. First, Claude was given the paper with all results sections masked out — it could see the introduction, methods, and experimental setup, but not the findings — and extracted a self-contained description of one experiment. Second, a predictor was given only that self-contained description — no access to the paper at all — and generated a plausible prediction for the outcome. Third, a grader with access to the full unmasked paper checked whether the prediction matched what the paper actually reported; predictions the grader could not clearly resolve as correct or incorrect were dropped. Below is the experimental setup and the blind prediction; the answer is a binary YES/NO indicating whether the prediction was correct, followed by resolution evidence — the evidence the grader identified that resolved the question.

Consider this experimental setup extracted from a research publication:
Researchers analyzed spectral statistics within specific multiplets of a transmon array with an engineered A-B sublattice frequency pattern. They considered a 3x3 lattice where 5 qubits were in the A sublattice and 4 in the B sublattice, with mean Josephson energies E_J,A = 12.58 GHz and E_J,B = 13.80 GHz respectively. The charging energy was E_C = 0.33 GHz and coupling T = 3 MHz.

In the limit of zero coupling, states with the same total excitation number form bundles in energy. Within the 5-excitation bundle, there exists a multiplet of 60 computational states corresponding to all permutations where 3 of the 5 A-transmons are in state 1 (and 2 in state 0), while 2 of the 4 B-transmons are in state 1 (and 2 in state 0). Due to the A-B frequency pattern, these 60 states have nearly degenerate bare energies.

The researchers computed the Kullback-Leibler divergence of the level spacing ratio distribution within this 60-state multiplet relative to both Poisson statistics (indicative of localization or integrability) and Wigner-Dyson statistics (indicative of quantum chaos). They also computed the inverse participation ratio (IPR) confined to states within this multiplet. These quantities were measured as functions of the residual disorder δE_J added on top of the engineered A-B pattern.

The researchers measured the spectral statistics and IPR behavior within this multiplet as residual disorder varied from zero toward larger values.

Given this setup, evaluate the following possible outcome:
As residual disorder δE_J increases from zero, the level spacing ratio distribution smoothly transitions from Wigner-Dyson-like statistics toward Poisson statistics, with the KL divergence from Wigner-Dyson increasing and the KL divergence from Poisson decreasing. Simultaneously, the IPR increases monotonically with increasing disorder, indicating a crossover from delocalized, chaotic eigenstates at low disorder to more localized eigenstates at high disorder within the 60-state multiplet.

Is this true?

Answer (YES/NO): NO